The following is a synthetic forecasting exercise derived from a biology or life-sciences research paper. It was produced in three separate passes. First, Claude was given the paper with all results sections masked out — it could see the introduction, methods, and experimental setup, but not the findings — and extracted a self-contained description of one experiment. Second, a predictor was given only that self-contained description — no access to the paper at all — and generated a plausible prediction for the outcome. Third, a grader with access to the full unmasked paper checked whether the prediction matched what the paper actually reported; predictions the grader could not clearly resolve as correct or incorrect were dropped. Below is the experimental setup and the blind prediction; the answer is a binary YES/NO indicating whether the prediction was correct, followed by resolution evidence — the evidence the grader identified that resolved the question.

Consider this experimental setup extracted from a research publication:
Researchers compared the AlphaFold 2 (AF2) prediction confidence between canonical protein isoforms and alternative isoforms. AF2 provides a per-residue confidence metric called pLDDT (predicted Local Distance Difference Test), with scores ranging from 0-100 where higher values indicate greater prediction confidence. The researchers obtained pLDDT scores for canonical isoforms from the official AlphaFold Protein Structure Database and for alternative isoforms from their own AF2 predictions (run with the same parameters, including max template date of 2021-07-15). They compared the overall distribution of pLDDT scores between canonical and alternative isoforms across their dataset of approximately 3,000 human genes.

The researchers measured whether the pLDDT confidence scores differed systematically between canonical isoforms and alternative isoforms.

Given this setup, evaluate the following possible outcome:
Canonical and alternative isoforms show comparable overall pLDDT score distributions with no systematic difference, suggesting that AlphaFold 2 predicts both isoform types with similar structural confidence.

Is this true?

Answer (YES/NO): YES